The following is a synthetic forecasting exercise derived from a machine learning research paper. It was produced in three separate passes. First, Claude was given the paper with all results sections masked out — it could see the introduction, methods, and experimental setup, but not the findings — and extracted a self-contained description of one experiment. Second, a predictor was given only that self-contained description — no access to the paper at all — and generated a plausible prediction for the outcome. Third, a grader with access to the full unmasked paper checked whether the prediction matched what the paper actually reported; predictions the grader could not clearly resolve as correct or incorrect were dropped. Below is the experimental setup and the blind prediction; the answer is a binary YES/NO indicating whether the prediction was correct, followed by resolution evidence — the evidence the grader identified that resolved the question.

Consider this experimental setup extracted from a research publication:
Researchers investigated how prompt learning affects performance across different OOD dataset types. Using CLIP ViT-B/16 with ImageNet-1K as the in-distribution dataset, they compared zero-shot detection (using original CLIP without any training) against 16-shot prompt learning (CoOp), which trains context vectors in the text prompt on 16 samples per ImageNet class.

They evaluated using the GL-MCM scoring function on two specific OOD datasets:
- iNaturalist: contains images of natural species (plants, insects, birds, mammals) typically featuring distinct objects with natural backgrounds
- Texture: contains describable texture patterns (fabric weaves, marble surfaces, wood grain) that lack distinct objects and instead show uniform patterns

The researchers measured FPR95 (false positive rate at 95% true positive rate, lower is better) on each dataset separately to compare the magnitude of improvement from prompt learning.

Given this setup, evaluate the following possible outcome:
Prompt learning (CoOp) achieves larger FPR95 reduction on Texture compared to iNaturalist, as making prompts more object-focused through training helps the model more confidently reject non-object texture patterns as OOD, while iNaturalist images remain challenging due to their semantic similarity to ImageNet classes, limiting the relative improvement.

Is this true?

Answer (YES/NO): YES